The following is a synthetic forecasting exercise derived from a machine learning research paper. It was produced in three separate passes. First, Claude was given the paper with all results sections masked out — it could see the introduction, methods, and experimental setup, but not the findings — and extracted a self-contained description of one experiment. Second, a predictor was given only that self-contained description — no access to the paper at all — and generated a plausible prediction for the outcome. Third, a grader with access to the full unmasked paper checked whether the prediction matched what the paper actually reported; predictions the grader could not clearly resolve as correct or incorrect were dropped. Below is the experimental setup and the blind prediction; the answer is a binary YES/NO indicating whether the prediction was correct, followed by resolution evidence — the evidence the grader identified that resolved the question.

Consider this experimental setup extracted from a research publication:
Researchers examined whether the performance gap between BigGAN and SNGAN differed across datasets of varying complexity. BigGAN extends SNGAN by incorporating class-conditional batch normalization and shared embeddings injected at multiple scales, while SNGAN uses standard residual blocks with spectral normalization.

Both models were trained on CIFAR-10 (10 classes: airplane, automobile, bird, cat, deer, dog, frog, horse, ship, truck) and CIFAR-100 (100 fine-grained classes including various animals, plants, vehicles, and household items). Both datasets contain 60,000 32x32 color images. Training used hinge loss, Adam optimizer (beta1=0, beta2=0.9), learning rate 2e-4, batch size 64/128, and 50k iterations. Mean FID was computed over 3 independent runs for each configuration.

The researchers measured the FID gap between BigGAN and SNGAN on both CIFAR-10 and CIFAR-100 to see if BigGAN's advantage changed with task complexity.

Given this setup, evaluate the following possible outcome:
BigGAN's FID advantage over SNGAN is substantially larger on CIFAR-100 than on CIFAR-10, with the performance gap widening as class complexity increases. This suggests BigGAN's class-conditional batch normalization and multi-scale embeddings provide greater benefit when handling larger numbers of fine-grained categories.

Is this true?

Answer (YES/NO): YES